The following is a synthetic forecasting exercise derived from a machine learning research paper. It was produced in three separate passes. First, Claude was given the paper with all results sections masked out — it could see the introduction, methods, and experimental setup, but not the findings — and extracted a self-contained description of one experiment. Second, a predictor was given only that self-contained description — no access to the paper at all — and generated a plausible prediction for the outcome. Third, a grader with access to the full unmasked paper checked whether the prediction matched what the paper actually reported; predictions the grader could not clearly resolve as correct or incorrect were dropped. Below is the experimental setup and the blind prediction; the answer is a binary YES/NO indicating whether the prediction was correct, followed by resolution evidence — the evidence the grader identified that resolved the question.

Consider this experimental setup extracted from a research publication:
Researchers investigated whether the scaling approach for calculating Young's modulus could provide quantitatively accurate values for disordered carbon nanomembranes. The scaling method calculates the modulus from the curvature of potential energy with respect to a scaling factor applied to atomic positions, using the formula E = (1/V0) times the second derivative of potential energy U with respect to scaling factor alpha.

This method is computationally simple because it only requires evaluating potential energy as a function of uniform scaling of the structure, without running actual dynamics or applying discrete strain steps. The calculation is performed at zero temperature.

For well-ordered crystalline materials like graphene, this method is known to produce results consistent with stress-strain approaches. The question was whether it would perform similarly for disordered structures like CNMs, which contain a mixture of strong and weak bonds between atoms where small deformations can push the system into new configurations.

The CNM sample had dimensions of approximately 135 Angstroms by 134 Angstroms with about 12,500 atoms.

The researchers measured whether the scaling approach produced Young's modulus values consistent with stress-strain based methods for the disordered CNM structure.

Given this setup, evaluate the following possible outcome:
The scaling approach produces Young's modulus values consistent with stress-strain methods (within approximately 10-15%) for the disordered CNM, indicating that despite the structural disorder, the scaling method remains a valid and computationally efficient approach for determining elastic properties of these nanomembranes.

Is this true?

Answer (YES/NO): NO